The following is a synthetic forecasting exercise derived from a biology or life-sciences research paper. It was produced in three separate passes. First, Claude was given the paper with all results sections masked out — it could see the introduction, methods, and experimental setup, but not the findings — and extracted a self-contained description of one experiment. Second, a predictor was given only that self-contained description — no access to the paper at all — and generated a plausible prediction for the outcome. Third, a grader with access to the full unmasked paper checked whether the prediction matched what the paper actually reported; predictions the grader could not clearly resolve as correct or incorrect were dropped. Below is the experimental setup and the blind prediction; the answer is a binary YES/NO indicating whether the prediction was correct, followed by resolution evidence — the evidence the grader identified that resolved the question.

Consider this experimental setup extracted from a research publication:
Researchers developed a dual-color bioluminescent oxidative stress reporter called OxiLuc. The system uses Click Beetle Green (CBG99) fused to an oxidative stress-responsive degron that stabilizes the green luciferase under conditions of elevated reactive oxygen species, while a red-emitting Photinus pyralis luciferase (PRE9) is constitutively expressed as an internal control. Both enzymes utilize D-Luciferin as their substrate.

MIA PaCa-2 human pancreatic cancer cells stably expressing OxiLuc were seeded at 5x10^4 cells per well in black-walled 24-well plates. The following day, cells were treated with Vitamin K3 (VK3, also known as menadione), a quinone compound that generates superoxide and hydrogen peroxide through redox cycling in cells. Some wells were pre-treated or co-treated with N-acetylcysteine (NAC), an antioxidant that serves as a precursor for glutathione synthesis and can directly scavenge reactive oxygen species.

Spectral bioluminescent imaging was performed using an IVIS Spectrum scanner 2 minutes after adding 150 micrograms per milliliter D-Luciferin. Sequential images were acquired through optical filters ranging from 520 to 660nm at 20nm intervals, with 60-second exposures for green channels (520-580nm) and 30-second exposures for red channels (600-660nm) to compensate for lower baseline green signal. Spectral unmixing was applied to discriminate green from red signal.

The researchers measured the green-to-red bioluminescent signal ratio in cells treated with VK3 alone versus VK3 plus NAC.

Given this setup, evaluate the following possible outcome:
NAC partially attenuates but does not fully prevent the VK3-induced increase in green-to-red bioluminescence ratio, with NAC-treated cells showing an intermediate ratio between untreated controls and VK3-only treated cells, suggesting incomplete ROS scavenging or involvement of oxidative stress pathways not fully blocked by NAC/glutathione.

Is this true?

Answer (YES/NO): NO